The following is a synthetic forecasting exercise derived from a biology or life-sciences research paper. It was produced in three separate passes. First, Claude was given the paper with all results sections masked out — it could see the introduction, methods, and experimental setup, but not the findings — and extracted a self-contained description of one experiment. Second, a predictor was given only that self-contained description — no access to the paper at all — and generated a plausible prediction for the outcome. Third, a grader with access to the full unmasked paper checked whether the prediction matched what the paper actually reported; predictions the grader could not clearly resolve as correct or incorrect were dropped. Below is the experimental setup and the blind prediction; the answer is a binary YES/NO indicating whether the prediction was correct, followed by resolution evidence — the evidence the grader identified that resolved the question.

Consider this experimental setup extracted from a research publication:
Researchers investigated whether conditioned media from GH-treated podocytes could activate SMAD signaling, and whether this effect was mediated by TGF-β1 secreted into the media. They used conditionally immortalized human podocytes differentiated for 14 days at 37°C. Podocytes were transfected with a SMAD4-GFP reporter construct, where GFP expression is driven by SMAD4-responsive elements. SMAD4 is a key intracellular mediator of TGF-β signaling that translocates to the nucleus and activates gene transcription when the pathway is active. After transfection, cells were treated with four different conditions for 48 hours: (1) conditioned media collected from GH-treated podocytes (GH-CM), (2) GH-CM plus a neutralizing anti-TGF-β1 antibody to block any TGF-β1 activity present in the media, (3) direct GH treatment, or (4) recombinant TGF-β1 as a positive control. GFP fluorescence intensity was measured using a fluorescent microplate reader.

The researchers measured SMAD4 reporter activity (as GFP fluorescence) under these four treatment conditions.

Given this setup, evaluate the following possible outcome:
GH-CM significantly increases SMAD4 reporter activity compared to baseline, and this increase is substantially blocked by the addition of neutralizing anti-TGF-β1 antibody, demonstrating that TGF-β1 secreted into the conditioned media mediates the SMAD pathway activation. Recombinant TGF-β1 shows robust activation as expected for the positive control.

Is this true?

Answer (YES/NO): YES